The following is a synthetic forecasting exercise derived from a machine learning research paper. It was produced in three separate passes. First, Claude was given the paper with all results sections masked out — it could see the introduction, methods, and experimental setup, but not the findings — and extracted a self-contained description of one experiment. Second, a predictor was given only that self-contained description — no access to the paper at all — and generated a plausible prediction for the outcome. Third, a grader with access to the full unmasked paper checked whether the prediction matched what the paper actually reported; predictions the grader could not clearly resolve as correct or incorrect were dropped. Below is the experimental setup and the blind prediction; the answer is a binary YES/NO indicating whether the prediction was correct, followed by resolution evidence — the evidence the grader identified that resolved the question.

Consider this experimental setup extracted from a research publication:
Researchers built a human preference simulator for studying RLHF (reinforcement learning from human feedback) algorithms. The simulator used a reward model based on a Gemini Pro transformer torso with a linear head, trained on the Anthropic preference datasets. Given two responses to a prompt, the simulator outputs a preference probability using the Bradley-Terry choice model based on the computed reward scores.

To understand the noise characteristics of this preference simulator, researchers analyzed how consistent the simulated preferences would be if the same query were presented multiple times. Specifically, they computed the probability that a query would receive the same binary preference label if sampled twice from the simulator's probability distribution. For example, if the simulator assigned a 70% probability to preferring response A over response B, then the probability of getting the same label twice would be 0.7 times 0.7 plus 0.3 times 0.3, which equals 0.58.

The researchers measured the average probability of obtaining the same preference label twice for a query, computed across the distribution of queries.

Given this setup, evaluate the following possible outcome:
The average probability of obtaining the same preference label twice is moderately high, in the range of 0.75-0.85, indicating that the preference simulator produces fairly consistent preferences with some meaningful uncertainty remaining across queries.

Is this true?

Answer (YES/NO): NO